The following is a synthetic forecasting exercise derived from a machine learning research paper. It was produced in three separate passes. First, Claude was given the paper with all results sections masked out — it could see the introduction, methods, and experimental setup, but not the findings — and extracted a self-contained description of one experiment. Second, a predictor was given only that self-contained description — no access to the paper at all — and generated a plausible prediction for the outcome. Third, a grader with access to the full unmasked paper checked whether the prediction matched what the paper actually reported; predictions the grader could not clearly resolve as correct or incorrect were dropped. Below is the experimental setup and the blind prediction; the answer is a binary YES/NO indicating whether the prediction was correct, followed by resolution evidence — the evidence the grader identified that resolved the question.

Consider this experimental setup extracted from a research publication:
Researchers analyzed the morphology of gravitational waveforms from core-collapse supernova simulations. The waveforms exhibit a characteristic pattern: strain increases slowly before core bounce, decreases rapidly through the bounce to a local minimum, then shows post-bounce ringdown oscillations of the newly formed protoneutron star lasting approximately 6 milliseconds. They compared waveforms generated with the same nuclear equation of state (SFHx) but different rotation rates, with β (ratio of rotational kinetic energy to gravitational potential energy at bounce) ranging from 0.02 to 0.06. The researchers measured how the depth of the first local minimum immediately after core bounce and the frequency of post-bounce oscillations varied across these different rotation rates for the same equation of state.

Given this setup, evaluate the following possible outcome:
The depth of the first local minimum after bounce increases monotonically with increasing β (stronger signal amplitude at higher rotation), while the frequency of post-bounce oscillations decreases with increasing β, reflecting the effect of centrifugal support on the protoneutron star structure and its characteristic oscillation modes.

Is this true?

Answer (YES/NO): NO